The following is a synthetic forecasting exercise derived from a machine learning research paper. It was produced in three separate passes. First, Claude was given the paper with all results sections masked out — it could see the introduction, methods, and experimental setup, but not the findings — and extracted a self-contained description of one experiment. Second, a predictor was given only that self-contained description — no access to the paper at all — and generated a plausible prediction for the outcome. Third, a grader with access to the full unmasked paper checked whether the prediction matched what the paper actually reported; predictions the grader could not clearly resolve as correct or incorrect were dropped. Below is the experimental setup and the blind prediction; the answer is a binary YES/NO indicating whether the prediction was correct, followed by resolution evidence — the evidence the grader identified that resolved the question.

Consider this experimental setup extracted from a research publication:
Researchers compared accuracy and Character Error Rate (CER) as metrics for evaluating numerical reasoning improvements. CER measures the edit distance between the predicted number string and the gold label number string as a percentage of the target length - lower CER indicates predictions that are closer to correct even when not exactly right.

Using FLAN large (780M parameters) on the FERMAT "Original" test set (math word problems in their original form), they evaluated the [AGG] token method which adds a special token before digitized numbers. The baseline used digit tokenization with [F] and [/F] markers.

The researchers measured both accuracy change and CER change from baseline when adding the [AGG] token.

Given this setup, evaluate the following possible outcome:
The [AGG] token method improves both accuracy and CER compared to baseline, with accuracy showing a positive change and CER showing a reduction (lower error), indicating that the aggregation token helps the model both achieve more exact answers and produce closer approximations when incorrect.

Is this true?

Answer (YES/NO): YES